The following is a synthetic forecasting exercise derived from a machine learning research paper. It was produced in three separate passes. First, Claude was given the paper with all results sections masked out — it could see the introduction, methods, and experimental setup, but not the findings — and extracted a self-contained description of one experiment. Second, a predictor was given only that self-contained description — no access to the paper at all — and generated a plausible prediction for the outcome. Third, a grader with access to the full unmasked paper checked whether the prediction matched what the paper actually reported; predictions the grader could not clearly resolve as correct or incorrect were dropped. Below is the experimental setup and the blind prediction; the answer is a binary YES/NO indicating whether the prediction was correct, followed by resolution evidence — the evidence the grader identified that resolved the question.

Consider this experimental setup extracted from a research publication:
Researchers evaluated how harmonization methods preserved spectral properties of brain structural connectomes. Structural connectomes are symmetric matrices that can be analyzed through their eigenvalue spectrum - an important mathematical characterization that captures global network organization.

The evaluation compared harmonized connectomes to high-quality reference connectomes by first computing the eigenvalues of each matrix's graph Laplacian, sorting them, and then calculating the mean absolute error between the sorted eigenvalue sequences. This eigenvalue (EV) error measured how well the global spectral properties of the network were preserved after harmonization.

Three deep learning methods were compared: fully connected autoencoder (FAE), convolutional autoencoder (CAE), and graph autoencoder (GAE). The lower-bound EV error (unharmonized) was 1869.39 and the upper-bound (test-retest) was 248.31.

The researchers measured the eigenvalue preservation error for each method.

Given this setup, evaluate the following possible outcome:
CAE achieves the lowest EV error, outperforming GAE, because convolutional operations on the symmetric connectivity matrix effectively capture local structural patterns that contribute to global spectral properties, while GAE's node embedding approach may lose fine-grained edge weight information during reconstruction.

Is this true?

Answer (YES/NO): NO